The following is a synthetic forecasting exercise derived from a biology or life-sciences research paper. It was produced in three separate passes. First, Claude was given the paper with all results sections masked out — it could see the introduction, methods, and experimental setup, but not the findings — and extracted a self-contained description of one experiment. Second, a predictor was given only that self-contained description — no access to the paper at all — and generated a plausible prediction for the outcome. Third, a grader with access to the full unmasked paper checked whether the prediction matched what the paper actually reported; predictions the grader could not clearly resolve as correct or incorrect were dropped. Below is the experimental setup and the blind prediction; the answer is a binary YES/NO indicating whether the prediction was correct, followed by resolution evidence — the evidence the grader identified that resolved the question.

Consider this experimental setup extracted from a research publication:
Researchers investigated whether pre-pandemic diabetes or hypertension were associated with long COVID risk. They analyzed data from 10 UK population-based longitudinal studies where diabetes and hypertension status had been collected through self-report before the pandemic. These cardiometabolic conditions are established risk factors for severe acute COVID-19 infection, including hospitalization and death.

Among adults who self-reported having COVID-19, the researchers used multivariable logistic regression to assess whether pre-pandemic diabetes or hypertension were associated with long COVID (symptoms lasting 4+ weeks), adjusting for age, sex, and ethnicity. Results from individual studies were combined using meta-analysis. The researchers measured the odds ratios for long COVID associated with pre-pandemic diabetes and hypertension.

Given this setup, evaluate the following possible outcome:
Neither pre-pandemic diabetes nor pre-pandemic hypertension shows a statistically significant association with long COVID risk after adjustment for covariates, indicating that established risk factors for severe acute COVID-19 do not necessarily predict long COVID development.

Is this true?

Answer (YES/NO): YES